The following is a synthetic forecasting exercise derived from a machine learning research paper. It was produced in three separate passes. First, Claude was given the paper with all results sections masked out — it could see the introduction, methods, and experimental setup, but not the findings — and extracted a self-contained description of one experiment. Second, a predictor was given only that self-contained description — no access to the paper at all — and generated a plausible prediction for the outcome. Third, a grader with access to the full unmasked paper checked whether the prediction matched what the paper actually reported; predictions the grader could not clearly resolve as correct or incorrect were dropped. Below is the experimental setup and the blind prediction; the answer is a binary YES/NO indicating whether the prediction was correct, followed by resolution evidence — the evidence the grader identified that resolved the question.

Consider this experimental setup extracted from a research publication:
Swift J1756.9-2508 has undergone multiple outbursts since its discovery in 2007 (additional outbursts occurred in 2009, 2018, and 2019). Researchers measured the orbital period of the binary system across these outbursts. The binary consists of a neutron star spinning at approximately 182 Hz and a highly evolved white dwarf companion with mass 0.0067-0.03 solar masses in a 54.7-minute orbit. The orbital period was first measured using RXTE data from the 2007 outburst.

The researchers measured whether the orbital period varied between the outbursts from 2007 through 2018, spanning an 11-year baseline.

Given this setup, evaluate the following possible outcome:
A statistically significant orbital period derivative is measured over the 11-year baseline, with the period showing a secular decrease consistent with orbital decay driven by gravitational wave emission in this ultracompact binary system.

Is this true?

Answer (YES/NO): NO